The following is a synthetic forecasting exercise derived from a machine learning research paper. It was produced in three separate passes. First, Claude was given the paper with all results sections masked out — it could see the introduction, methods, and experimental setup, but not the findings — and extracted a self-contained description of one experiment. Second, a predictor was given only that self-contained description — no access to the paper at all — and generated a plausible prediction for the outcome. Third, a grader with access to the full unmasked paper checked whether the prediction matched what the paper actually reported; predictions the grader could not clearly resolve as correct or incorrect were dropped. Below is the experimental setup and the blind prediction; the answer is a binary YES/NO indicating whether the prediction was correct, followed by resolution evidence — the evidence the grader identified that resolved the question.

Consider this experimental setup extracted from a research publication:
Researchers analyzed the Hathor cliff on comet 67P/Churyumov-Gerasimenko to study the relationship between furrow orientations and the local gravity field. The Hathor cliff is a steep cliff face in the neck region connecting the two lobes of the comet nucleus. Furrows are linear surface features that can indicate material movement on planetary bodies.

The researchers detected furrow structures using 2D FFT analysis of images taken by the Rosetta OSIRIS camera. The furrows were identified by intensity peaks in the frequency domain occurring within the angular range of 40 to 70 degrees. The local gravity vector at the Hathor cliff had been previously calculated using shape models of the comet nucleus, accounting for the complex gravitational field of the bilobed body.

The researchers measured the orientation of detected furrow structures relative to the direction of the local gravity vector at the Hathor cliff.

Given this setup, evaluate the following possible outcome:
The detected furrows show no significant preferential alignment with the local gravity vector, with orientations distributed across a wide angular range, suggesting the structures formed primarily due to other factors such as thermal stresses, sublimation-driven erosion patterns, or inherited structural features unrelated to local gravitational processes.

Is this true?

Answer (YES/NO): NO